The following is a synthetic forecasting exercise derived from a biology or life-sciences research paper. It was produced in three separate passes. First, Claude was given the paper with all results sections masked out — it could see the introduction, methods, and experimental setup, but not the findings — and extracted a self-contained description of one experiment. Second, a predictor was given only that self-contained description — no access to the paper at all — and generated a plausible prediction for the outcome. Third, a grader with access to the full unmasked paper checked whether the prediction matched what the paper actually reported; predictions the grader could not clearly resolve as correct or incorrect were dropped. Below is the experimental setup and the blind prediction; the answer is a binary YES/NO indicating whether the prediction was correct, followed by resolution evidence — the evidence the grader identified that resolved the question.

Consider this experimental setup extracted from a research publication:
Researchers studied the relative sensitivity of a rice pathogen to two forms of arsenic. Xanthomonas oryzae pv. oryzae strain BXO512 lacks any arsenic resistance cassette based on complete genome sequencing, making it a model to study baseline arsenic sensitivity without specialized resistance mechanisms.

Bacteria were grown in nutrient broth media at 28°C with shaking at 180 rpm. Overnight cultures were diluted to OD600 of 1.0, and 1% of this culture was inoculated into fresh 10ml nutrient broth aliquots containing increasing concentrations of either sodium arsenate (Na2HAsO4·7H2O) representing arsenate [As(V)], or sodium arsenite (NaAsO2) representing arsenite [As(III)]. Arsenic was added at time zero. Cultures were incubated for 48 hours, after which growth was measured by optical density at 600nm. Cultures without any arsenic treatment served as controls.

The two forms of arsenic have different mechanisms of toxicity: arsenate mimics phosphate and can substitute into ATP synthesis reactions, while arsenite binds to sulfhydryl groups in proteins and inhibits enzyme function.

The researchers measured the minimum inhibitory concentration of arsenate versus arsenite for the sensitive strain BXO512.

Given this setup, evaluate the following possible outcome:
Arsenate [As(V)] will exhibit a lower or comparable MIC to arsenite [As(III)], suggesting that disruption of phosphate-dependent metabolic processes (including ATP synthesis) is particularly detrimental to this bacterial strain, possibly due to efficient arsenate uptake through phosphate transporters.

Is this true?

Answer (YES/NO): NO